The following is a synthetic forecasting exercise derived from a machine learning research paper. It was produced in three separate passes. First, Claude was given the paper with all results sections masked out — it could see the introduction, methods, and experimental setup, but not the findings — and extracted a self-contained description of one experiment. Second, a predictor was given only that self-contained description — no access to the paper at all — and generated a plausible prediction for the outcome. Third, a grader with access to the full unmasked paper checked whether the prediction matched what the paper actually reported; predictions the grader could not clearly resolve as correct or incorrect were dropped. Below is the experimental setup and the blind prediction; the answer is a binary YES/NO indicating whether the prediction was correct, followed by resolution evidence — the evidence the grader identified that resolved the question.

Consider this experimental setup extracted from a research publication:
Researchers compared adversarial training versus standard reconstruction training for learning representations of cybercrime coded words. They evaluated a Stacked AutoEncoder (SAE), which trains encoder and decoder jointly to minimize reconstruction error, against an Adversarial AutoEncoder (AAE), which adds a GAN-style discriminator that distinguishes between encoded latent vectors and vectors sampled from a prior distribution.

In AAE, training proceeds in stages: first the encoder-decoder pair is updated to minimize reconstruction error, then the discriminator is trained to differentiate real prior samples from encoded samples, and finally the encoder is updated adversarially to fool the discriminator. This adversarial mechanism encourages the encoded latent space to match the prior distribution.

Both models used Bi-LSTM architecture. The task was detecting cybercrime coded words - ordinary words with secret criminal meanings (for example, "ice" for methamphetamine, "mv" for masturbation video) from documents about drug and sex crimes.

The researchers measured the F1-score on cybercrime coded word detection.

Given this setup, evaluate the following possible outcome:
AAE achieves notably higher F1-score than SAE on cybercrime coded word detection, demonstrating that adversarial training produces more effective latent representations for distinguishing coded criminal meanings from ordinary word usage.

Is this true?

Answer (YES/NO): NO